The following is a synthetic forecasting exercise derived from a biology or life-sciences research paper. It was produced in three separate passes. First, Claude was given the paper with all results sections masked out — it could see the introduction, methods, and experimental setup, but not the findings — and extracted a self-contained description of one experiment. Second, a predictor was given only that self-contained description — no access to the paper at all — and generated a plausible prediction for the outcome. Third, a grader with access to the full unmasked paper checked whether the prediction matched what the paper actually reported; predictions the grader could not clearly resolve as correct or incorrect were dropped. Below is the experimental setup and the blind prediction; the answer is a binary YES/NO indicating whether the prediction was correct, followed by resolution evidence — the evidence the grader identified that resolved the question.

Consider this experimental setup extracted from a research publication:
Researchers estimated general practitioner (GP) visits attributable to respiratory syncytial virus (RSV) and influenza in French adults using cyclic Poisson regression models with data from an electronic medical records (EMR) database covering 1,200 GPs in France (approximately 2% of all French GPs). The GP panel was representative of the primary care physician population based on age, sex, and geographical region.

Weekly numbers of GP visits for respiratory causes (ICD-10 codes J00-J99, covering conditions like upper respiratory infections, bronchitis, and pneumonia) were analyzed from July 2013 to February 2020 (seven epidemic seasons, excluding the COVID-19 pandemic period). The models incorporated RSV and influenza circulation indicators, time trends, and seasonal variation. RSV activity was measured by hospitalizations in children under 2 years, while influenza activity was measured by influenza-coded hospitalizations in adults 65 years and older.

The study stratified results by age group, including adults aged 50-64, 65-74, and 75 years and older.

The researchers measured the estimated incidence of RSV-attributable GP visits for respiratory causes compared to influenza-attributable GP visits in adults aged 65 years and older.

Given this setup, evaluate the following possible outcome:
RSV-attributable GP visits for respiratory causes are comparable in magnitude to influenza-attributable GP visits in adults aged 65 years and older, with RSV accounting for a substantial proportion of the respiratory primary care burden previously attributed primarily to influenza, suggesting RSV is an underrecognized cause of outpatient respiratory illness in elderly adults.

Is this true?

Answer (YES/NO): NO